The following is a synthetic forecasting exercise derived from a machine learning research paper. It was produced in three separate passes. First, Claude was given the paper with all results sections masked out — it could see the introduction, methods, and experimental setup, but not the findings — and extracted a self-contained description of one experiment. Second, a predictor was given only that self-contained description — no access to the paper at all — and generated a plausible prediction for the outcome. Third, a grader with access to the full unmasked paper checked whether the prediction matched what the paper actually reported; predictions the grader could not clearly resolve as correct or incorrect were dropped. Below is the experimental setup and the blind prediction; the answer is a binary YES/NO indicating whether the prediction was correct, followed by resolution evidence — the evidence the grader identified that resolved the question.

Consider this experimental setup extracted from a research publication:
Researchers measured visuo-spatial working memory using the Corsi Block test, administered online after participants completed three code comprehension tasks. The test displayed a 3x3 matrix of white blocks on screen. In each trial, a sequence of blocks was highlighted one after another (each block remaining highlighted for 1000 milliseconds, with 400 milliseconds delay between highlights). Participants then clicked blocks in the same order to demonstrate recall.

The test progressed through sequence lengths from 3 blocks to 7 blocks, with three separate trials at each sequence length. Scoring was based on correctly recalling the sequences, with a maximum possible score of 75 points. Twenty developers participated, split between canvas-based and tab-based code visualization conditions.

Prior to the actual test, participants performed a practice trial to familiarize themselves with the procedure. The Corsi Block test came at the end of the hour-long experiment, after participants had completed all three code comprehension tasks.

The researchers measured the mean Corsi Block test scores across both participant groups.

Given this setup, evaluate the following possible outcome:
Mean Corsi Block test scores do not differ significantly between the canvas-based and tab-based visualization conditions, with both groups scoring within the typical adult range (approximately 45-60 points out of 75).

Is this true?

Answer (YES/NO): NO